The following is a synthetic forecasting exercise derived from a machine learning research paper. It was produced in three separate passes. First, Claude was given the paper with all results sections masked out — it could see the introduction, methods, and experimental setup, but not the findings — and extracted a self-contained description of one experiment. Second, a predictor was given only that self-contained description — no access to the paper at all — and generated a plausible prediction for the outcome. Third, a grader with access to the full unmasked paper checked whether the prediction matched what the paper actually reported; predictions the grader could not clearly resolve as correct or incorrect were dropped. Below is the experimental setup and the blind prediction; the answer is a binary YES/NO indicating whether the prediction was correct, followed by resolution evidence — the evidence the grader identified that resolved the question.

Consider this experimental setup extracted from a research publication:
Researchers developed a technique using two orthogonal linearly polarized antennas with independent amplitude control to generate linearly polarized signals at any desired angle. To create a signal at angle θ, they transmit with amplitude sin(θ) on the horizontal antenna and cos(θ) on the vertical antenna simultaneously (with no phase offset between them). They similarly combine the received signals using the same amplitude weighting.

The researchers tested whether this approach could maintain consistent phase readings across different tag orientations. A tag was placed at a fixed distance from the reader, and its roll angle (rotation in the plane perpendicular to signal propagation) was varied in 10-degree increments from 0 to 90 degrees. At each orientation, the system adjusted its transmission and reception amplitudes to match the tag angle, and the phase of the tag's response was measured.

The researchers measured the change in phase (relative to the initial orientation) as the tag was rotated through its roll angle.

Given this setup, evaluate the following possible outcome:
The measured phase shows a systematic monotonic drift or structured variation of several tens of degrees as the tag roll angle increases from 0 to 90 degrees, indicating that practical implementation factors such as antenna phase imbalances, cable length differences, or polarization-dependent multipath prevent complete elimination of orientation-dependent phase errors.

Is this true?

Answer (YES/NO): NO